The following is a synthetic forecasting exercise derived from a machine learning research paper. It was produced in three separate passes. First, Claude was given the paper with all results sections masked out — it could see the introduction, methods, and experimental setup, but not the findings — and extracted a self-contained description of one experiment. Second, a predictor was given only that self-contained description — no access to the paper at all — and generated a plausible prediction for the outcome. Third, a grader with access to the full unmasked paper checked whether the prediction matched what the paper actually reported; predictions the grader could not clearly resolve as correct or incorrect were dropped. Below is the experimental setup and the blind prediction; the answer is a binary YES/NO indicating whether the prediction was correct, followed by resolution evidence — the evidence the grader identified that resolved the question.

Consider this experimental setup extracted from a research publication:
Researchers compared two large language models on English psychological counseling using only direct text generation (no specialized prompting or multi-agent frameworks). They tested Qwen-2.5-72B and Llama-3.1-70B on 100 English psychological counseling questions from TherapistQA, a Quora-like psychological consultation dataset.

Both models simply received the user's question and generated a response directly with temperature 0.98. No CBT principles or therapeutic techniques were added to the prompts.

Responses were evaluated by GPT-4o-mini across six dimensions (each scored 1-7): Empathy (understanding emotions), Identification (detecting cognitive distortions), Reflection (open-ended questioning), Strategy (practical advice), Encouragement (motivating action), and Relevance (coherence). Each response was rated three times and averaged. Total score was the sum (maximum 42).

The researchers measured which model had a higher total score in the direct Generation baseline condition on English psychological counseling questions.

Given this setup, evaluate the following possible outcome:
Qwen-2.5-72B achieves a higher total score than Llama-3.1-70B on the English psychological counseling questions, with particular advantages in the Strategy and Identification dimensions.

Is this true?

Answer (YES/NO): NO